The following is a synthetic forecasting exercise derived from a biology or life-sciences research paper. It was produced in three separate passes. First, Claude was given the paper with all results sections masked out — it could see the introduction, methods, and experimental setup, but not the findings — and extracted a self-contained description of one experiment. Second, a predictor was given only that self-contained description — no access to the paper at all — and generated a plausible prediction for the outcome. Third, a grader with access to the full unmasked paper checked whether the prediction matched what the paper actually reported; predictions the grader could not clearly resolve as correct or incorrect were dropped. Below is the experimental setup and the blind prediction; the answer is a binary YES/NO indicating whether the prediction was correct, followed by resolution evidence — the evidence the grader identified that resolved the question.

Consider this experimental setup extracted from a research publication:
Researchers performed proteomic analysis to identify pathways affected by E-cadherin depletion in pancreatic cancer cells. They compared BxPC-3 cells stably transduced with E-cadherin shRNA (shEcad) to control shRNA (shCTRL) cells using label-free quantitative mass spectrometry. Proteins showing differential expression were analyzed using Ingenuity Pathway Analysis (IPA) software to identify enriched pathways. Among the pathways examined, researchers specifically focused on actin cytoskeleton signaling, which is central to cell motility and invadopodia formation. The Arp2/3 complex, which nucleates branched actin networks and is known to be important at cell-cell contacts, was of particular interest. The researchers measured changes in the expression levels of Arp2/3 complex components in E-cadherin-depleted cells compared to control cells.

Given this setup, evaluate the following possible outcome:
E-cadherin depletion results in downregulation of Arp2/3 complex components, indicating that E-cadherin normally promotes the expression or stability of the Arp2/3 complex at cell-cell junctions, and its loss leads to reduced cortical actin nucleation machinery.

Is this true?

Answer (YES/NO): YES